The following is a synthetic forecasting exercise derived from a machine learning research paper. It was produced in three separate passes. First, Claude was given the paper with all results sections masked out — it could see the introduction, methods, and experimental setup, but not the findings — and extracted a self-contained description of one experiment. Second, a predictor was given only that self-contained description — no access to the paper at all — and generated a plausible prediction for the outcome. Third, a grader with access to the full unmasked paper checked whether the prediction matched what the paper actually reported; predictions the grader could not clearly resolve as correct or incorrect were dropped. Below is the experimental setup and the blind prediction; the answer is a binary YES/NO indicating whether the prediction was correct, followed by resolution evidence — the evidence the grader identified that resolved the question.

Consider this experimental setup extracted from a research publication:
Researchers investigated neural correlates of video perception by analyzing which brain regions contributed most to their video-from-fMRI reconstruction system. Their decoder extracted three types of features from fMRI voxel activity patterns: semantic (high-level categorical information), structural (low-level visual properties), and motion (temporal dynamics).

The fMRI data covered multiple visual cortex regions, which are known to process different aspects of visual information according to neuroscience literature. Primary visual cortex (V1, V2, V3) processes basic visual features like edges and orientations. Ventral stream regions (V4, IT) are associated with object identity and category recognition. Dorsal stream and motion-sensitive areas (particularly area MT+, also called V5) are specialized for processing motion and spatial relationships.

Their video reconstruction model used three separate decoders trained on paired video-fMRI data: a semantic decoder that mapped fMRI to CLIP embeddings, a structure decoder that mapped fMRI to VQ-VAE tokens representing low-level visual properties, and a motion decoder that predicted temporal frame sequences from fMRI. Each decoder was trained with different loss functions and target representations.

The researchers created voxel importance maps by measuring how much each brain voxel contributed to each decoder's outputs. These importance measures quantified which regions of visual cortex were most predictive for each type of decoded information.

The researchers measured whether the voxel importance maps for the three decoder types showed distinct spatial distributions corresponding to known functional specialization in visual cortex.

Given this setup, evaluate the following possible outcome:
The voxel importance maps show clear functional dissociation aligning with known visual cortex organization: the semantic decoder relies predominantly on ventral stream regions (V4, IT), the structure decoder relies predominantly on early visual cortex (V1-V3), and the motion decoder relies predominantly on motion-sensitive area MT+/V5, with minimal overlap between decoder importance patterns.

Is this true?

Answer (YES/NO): NO